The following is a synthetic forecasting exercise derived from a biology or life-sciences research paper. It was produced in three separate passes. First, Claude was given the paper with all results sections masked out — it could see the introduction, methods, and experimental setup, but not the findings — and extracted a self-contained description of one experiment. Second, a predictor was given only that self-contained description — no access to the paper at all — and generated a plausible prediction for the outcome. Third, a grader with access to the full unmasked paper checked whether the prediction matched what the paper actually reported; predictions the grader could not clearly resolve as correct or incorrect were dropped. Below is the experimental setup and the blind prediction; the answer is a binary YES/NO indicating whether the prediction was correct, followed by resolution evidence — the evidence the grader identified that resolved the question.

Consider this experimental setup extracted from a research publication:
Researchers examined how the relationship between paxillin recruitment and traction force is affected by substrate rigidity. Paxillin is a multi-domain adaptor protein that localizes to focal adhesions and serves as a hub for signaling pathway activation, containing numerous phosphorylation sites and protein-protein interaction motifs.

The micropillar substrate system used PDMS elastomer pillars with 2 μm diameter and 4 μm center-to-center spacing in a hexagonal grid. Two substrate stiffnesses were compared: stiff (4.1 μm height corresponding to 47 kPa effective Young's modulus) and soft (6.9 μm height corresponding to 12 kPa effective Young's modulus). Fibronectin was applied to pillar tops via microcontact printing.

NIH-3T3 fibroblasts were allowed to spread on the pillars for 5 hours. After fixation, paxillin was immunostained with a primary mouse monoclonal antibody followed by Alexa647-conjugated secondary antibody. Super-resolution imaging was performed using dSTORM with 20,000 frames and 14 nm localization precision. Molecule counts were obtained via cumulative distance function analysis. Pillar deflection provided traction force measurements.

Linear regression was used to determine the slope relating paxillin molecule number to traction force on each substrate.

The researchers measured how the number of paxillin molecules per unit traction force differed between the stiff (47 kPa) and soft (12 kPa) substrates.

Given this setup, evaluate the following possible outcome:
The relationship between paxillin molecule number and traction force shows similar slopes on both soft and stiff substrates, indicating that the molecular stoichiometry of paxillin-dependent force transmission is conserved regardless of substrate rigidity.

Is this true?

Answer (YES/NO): NO